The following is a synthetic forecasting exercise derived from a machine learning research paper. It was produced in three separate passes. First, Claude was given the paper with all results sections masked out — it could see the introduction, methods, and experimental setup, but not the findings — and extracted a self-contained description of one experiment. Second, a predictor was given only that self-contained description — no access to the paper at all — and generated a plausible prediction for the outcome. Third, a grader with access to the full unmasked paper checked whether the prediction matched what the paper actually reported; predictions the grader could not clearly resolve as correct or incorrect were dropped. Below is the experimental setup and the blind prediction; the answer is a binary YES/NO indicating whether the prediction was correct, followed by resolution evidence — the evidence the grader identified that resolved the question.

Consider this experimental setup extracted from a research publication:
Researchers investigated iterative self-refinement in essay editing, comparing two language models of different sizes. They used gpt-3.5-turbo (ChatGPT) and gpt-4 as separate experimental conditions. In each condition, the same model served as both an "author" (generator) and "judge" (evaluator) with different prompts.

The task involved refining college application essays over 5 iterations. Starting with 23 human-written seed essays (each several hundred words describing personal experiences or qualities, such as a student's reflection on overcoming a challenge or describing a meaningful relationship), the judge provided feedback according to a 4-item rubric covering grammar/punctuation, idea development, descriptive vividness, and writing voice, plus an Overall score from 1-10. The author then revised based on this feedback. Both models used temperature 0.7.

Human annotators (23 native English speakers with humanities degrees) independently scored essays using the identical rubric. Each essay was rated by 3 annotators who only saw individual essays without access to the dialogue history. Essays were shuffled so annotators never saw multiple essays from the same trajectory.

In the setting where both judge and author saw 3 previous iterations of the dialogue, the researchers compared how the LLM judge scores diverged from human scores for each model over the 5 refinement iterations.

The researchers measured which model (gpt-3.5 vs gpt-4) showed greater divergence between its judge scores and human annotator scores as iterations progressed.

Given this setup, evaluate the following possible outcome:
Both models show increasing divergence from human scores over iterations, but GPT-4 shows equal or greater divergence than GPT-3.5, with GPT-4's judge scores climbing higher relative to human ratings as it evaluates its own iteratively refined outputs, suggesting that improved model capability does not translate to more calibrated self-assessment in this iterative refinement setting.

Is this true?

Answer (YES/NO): NO